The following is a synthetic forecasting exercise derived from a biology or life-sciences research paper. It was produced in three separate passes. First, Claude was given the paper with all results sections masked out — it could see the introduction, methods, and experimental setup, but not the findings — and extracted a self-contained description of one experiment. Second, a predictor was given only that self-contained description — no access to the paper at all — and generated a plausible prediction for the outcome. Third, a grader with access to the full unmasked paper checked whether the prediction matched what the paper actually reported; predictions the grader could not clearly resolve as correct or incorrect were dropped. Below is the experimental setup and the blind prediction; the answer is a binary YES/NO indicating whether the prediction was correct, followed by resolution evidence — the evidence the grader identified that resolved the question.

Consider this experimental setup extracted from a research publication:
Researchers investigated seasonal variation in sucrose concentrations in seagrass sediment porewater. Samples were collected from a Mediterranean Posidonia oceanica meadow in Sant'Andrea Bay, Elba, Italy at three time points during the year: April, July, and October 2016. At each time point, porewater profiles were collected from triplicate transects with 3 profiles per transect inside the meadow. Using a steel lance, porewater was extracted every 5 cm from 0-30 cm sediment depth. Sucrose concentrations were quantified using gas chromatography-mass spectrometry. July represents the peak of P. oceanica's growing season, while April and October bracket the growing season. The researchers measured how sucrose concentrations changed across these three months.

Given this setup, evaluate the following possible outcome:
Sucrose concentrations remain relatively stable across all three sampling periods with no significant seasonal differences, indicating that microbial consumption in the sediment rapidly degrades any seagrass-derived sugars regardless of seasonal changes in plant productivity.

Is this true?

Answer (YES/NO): NO